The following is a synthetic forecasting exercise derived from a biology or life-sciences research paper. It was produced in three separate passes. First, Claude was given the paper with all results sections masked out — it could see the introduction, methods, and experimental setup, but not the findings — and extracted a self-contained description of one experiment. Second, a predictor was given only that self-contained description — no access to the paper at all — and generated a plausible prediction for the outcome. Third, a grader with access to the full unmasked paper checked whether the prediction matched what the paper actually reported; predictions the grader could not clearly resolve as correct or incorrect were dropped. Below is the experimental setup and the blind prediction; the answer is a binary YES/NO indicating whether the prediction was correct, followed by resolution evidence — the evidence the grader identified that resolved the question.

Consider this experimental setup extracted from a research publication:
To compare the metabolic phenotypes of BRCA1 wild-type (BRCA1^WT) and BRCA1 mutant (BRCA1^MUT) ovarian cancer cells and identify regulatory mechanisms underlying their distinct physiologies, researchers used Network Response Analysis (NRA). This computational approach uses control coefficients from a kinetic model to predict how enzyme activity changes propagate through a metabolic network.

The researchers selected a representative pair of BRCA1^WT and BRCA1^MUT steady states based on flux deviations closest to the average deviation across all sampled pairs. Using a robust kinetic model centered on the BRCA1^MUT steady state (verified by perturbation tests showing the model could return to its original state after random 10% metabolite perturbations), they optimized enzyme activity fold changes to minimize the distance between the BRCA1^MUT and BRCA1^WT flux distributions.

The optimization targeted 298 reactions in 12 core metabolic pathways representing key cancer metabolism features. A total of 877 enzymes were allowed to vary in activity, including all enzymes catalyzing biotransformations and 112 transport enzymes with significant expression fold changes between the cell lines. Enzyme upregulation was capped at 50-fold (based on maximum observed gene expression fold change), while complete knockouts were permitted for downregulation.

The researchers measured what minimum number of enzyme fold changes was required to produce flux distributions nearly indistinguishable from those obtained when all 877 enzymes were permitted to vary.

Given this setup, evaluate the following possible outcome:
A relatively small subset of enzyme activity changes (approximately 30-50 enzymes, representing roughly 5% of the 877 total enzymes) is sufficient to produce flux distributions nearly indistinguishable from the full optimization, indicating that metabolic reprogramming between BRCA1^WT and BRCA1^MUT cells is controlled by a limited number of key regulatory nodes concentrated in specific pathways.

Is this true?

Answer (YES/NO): NO